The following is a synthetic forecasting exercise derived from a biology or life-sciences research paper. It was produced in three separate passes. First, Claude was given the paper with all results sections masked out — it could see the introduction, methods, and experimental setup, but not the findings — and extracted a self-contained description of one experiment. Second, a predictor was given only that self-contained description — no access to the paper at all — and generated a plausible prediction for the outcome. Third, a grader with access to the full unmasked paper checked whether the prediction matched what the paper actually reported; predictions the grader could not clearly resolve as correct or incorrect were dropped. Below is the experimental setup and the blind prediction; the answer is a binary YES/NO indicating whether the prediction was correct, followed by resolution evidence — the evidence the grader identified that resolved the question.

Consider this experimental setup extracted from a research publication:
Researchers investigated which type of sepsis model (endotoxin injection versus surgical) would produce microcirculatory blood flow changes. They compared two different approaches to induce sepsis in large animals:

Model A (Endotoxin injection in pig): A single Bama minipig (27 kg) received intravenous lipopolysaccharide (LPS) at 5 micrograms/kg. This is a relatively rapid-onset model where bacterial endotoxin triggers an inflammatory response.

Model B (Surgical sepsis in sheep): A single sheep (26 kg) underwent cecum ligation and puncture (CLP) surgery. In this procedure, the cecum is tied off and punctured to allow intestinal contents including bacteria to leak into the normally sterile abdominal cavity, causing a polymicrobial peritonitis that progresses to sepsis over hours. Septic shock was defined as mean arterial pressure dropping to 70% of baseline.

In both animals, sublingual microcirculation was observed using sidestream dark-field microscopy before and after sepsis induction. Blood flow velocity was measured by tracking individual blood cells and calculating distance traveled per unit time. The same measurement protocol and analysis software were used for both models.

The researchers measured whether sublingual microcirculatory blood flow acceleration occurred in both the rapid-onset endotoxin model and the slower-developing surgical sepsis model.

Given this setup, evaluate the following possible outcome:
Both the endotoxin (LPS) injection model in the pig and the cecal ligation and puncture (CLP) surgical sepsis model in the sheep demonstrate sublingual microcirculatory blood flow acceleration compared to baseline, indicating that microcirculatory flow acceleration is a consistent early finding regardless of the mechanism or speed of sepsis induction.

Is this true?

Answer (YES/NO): YES